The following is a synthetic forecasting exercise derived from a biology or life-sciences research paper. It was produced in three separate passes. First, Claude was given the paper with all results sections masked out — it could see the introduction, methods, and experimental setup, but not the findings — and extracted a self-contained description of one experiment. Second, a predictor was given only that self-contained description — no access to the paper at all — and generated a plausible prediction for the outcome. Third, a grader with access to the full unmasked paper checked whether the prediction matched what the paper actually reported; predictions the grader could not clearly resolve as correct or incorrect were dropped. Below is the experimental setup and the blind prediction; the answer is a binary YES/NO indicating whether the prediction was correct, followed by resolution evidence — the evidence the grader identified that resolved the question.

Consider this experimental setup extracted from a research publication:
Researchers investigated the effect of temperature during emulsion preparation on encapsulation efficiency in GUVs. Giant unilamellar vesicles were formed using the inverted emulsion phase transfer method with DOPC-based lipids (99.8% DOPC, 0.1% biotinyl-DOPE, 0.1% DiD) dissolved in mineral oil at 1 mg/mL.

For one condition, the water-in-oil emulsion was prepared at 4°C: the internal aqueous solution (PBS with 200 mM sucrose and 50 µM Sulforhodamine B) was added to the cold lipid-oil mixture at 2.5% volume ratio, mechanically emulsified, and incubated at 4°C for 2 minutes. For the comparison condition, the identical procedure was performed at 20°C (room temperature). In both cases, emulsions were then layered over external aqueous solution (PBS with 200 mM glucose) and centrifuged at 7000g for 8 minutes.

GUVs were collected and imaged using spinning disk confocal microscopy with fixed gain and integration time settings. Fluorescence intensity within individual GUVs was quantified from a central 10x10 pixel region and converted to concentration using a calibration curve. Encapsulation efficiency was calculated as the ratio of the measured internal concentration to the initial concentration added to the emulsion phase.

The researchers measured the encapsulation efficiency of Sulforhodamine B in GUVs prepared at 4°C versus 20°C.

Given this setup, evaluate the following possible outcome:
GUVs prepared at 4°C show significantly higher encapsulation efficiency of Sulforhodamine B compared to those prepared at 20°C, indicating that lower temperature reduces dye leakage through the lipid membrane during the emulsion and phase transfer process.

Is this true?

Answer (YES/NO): NO